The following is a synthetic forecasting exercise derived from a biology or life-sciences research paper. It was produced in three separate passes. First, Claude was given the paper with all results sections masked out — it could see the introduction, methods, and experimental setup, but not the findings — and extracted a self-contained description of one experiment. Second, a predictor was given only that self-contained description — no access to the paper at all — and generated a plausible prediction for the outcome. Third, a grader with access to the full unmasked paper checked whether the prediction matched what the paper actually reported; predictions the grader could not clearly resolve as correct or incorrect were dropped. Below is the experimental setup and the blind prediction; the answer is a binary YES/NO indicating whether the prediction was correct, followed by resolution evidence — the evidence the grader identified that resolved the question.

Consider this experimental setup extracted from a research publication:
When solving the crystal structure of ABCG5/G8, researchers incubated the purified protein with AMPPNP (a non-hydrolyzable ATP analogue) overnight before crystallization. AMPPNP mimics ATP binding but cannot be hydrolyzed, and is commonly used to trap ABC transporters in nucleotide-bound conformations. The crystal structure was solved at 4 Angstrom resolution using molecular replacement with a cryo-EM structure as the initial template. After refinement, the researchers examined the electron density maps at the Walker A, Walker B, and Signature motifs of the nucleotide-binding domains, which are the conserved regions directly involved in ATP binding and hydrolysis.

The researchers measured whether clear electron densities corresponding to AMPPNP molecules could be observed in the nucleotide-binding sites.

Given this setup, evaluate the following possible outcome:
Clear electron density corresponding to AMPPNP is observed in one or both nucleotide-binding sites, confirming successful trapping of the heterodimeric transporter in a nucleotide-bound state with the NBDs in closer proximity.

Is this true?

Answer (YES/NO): NO